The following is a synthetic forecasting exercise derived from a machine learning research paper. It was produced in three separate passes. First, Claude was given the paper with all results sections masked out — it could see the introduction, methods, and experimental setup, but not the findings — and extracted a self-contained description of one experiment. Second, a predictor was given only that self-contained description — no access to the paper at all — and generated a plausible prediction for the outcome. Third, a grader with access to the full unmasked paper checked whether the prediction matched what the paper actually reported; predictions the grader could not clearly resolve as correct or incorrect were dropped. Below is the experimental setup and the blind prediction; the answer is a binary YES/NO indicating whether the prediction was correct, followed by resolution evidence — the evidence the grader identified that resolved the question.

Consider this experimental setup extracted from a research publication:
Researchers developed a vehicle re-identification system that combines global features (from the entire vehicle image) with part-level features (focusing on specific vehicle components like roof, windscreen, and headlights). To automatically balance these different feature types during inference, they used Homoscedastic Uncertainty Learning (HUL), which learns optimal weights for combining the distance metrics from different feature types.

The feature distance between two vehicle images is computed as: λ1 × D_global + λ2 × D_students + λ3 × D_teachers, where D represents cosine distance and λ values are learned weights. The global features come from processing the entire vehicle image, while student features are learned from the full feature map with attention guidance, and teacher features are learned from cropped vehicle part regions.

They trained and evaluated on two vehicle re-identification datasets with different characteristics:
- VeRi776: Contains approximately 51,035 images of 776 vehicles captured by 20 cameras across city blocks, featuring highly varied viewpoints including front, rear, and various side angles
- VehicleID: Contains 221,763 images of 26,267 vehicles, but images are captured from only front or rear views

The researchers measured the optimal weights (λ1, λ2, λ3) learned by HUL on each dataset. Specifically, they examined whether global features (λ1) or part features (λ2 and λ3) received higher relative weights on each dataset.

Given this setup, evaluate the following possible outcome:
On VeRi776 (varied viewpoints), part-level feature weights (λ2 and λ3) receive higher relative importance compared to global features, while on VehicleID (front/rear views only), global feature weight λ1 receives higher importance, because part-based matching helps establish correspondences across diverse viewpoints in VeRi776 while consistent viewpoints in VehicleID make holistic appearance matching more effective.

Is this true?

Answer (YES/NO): YES